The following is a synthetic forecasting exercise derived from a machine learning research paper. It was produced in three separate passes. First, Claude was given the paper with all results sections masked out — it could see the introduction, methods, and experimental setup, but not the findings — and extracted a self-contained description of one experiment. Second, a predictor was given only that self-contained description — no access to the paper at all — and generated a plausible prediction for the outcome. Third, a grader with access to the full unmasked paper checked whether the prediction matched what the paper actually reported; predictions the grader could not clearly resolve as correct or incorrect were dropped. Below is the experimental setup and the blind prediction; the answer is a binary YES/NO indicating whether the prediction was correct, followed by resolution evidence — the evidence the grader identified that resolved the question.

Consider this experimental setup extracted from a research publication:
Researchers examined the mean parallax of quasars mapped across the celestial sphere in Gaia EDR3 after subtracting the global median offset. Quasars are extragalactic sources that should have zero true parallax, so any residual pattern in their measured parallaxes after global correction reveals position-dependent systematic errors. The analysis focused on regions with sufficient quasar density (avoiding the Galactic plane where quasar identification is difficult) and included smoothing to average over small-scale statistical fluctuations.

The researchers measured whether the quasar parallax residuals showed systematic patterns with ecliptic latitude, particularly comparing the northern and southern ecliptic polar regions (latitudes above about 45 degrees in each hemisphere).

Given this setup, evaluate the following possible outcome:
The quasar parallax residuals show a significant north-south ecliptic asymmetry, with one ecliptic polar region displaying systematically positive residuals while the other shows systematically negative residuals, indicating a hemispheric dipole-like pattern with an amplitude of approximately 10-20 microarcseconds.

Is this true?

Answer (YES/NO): YES